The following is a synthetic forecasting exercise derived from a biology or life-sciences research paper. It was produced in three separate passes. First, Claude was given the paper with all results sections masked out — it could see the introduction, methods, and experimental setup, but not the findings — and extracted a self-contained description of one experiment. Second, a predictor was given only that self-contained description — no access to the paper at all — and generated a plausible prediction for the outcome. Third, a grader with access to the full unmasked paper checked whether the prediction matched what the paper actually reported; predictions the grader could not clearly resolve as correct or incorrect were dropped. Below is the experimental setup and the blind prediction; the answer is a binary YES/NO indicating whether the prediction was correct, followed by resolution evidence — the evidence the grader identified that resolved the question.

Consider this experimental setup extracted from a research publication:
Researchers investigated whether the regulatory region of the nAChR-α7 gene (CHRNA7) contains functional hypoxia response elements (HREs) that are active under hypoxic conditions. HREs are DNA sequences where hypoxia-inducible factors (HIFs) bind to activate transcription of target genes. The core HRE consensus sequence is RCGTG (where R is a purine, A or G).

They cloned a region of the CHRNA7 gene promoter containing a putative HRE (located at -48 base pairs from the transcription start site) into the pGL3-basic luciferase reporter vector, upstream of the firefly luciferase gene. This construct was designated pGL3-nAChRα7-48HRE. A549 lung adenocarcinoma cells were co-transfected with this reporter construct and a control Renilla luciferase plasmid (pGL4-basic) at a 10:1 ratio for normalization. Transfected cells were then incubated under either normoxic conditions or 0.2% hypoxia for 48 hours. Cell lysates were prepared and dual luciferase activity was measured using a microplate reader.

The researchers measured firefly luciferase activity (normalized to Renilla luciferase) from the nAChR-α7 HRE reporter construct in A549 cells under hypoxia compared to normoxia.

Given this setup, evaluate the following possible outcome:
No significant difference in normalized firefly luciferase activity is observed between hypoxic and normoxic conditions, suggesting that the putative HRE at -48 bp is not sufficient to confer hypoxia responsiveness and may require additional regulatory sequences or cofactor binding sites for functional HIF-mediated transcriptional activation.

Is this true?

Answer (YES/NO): NO